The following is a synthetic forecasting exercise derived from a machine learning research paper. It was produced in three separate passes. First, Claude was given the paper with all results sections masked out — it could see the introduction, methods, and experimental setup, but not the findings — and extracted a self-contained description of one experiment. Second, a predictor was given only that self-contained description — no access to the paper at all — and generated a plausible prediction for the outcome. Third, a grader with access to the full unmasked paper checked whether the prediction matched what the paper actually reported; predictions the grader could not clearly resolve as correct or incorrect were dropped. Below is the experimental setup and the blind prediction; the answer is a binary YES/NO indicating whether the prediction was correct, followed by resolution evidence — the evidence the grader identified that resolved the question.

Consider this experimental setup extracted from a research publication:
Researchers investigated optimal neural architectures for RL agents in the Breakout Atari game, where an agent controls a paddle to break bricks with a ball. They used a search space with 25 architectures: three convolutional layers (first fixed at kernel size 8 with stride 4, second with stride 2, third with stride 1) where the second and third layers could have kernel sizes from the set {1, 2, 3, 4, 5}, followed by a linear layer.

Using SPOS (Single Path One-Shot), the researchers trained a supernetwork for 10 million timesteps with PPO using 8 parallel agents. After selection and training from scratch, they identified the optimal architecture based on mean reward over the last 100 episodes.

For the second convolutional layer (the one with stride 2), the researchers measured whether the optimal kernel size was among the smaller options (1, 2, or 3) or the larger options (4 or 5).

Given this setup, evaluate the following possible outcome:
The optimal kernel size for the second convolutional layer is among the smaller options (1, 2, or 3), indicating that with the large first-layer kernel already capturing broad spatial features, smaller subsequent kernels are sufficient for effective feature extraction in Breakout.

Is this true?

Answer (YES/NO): NO